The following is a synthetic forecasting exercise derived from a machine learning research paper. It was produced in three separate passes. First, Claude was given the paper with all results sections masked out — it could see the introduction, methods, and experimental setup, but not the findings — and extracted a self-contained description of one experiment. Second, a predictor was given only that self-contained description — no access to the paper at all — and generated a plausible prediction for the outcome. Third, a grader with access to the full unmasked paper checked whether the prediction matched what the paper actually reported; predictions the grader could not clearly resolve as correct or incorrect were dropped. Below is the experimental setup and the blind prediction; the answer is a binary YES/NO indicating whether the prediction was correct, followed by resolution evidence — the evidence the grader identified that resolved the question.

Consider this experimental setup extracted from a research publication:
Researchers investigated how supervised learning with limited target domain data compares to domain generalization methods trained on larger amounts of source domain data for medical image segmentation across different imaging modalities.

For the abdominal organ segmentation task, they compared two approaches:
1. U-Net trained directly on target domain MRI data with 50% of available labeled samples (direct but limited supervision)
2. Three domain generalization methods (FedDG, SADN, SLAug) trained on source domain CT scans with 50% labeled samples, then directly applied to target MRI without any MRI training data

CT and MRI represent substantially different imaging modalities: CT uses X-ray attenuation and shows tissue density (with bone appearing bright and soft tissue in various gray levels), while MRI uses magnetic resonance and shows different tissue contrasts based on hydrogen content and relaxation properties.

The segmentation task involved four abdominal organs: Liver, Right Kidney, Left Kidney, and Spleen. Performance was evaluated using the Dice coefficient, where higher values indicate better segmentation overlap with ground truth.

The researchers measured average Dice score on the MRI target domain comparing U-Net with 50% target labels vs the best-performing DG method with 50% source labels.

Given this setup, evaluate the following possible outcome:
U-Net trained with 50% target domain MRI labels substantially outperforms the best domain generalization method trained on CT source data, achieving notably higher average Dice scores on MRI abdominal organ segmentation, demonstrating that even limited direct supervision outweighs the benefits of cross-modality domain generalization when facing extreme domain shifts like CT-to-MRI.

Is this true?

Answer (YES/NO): YES